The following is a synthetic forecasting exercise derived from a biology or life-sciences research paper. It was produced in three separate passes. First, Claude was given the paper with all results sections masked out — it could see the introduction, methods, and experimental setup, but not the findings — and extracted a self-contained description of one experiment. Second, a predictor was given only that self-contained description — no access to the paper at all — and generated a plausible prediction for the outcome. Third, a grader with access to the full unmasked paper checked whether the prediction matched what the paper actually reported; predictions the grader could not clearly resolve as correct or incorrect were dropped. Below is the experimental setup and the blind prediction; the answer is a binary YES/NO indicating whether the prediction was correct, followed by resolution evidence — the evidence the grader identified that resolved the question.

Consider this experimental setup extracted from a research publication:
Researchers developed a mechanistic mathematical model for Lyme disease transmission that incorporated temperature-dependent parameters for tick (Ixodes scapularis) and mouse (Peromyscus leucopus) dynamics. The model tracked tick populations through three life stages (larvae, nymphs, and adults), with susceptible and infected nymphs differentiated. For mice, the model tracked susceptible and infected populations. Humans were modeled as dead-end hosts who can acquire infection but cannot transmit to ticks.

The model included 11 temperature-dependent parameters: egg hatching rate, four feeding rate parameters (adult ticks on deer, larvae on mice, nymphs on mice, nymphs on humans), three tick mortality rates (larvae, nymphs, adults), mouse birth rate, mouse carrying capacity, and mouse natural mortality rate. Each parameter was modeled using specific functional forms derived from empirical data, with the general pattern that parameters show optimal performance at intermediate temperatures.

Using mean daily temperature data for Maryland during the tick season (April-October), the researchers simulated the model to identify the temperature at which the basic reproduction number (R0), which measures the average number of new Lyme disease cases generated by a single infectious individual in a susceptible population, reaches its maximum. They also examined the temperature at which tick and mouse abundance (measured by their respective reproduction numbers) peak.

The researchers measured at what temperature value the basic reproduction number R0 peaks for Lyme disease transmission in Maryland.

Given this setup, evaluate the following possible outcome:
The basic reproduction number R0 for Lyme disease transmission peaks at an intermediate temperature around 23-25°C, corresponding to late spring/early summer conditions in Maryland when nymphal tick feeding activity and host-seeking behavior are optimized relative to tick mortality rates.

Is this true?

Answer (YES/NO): NO